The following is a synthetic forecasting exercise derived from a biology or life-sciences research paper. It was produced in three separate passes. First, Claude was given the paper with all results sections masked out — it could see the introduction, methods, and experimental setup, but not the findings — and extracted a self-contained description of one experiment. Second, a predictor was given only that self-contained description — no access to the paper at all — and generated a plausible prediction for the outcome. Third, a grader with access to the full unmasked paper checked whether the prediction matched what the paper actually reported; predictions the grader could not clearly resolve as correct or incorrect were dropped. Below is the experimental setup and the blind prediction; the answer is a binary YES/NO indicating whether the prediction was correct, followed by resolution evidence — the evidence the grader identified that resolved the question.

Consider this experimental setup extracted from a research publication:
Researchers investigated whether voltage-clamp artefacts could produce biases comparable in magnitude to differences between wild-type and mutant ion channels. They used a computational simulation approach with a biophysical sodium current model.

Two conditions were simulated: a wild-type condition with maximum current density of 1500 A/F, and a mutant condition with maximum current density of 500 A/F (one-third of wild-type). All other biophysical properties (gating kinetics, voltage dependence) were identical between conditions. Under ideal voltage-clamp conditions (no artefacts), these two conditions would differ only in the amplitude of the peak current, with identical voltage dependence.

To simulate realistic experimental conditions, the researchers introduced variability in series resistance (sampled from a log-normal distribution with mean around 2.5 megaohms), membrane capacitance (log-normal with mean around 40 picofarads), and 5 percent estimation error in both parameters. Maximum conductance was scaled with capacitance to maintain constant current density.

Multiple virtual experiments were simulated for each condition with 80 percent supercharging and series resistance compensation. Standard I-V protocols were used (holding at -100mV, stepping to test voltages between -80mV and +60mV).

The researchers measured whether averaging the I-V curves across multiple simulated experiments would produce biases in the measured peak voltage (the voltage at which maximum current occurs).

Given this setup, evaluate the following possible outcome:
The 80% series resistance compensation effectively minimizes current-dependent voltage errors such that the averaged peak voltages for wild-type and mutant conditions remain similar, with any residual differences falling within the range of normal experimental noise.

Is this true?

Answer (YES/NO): NO